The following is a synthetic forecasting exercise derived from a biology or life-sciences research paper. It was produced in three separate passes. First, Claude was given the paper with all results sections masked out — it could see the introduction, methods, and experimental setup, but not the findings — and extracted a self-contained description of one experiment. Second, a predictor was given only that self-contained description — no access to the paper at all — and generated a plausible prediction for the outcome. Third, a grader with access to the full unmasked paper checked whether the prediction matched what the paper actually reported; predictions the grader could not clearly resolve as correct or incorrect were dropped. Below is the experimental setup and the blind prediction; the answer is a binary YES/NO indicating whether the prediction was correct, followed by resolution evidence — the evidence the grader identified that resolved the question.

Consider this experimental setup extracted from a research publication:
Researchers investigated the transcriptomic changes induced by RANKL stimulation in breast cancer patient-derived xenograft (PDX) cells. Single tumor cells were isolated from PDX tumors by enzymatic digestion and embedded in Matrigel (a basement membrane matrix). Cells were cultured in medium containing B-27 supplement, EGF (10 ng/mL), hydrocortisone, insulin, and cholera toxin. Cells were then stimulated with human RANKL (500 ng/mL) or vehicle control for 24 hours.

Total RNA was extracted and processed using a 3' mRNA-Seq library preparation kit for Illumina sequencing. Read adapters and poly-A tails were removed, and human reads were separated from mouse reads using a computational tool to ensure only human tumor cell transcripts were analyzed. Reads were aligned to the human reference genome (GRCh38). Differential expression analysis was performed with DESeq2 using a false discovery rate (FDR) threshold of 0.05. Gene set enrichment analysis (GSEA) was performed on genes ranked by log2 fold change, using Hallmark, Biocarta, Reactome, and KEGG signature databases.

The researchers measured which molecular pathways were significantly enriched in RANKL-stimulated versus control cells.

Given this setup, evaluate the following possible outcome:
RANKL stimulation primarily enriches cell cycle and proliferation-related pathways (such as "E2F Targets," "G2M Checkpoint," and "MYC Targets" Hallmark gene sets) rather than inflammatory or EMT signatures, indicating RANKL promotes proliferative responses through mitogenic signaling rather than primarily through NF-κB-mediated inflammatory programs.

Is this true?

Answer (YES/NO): NO